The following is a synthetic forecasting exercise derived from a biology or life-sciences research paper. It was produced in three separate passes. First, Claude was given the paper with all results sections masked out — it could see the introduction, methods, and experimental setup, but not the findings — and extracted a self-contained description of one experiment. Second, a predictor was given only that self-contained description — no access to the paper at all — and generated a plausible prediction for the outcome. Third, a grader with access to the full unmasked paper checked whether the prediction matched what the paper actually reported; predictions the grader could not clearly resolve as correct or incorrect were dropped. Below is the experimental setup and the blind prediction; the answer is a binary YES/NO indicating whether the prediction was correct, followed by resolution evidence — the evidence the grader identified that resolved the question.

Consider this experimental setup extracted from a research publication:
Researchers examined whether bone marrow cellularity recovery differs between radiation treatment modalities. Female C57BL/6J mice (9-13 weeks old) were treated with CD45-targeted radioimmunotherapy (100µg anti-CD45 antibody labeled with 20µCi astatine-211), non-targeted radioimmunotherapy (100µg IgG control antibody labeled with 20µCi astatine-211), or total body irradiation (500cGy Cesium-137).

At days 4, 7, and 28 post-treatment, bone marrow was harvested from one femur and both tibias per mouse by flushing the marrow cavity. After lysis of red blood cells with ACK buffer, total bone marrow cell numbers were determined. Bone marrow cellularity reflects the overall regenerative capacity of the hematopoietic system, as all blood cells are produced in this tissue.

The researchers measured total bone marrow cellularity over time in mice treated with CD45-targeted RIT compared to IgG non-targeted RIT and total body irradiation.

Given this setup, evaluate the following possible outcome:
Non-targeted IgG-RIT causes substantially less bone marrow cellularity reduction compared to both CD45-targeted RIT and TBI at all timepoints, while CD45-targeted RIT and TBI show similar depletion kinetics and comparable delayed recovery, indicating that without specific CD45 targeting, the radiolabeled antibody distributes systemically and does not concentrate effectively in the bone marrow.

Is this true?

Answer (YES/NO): NO